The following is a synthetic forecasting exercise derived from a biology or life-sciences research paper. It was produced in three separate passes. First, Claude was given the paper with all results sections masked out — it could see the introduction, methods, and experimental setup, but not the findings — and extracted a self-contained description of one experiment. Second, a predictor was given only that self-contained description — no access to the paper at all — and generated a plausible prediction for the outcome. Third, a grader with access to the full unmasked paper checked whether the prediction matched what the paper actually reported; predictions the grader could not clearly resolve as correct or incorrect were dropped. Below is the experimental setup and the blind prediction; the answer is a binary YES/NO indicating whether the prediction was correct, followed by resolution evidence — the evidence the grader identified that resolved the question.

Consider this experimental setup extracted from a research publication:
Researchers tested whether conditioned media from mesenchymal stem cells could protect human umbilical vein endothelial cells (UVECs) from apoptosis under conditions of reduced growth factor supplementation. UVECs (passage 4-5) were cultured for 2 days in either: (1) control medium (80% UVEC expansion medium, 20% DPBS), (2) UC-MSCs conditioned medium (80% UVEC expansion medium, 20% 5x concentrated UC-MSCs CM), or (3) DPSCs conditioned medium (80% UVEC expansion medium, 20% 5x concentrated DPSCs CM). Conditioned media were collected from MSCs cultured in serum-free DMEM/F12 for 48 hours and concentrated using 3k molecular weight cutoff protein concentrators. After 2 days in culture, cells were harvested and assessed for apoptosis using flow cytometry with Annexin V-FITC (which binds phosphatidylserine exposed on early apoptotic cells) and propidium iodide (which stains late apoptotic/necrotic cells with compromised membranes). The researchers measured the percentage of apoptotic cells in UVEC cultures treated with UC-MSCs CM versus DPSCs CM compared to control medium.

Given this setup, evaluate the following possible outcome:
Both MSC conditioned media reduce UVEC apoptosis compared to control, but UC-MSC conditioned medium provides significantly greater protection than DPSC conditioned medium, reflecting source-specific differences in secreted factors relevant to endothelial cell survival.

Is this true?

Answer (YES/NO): NO